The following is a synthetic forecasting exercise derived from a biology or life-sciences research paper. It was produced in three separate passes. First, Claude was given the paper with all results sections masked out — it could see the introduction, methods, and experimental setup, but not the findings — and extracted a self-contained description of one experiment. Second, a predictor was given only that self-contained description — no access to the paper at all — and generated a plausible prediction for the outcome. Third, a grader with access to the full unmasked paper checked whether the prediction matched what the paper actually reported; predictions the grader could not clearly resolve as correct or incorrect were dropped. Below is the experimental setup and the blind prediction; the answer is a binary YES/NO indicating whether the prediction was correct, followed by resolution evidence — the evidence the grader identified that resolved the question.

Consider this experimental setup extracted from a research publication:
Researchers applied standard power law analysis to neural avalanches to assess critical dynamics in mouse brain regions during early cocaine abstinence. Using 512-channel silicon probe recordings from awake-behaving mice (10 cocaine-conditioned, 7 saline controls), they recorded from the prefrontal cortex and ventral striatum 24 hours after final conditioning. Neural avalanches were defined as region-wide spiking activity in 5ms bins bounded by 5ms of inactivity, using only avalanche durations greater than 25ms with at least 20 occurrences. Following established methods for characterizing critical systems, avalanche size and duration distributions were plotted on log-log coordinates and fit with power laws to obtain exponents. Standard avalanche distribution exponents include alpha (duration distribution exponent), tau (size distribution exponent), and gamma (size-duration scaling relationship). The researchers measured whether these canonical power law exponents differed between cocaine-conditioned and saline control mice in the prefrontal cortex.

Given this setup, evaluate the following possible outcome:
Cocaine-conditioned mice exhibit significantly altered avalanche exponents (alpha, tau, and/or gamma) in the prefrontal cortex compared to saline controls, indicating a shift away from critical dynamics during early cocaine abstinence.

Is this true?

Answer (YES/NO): NO